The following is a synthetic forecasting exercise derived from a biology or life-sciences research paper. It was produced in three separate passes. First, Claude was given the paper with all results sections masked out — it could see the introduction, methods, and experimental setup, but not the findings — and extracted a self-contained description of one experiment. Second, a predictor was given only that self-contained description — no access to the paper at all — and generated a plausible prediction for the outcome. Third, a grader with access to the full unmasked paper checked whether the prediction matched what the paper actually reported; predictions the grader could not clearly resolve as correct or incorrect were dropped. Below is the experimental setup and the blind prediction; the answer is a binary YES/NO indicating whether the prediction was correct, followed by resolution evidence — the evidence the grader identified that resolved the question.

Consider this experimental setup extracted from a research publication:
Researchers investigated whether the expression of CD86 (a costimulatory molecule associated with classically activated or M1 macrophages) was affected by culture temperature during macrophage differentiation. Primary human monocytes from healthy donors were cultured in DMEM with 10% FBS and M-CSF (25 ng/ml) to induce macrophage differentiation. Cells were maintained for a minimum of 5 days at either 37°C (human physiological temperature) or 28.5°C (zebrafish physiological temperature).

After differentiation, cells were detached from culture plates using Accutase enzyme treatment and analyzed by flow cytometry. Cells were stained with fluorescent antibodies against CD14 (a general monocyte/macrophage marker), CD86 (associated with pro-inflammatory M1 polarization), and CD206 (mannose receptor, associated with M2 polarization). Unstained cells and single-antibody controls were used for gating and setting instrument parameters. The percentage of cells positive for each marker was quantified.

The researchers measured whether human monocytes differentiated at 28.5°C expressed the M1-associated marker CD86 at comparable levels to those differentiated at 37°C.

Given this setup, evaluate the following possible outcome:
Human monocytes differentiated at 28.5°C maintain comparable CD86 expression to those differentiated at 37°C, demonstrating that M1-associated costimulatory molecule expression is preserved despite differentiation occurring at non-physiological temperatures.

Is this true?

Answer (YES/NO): NO